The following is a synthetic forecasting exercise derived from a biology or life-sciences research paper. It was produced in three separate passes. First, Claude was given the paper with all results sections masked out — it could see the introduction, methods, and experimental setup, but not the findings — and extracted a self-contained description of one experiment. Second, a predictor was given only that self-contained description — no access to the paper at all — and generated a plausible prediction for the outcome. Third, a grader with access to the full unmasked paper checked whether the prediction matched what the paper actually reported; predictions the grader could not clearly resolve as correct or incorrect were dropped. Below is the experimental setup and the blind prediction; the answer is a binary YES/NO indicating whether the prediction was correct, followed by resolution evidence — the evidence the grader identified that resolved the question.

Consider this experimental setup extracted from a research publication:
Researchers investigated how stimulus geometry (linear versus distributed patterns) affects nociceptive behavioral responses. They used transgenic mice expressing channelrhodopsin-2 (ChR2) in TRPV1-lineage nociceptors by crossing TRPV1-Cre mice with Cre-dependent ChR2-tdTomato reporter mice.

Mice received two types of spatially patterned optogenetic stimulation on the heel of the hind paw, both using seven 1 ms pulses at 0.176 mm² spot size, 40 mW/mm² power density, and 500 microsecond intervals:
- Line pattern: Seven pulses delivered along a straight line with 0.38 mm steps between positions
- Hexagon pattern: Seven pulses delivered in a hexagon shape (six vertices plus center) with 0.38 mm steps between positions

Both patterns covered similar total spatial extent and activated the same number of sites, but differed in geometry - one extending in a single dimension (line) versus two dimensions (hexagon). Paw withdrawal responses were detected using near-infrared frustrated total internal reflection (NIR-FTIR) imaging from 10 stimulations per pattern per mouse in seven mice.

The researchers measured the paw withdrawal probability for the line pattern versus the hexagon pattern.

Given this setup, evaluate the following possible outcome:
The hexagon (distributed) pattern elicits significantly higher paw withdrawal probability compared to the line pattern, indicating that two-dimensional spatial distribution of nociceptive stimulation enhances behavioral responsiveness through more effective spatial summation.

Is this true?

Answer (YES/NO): NO